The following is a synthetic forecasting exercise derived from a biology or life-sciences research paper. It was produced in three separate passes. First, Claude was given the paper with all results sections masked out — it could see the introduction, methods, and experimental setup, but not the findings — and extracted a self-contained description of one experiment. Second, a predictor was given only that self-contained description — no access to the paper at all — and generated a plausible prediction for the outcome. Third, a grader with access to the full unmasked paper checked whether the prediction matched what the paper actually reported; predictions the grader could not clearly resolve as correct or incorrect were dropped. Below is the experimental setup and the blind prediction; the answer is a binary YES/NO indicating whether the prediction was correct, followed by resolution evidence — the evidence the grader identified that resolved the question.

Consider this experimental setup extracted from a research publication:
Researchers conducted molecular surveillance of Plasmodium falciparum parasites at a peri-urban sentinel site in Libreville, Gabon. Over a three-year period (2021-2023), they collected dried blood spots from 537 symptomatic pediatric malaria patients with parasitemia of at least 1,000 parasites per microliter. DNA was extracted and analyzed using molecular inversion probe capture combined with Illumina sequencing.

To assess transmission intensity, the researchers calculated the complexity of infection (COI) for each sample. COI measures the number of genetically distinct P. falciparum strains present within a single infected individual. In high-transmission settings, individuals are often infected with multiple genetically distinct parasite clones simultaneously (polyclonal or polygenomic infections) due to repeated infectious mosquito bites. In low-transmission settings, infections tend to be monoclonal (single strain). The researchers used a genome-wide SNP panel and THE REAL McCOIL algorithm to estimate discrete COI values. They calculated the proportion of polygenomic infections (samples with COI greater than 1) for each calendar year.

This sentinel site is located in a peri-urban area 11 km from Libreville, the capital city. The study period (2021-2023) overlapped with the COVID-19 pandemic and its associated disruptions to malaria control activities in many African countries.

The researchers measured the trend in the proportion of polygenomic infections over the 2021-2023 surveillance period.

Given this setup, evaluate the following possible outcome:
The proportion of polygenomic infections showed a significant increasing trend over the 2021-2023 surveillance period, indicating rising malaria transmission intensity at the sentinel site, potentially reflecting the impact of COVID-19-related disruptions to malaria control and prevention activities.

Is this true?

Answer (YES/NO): NO